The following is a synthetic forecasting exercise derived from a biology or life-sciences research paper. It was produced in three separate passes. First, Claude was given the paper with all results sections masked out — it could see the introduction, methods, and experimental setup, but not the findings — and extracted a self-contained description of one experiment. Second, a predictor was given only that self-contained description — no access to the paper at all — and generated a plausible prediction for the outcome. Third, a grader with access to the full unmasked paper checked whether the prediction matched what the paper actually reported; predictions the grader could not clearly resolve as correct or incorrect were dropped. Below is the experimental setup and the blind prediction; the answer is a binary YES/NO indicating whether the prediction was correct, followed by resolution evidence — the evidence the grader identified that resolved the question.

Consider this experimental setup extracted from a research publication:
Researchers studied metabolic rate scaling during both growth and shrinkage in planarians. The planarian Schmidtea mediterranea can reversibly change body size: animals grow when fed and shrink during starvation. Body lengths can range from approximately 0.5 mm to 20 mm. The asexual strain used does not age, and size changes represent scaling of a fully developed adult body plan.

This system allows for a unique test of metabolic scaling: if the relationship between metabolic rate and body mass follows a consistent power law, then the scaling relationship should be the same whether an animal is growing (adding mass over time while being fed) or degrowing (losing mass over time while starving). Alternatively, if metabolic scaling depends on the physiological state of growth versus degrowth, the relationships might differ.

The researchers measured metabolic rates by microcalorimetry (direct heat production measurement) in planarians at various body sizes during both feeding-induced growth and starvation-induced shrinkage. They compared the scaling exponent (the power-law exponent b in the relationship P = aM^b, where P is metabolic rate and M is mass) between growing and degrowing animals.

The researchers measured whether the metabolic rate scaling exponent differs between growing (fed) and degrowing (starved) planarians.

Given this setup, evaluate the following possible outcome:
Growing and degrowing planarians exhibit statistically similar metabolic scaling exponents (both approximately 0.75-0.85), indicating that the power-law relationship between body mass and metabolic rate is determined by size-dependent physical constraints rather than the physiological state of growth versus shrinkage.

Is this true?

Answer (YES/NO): YES